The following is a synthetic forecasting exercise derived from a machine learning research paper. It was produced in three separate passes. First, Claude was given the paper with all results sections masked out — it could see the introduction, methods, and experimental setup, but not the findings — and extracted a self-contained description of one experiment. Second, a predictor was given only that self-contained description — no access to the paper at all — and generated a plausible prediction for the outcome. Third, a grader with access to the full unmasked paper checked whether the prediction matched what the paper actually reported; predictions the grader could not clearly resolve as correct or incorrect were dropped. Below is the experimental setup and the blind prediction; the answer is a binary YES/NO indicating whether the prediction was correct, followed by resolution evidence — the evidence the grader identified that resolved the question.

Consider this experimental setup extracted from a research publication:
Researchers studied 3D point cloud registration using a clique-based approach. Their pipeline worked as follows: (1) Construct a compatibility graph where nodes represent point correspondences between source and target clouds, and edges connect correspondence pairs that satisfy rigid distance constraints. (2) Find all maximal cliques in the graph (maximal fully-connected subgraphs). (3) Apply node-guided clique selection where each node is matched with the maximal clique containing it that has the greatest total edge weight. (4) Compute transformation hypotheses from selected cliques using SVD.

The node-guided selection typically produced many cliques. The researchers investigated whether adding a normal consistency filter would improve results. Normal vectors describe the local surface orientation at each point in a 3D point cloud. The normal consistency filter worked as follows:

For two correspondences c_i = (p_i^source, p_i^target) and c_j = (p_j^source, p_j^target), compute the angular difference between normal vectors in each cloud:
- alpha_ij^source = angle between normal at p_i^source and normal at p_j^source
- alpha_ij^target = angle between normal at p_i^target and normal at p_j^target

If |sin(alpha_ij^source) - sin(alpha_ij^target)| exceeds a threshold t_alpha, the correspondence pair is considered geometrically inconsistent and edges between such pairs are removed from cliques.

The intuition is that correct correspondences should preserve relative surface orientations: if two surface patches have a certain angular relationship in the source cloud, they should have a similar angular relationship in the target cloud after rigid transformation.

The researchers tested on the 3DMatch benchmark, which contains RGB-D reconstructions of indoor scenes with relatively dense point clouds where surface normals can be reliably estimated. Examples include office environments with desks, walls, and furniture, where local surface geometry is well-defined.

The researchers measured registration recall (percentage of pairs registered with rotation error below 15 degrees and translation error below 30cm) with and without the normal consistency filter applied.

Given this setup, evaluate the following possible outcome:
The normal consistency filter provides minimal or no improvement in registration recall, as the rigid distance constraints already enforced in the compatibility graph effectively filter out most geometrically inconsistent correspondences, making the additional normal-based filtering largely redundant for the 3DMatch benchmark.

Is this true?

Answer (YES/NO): NO